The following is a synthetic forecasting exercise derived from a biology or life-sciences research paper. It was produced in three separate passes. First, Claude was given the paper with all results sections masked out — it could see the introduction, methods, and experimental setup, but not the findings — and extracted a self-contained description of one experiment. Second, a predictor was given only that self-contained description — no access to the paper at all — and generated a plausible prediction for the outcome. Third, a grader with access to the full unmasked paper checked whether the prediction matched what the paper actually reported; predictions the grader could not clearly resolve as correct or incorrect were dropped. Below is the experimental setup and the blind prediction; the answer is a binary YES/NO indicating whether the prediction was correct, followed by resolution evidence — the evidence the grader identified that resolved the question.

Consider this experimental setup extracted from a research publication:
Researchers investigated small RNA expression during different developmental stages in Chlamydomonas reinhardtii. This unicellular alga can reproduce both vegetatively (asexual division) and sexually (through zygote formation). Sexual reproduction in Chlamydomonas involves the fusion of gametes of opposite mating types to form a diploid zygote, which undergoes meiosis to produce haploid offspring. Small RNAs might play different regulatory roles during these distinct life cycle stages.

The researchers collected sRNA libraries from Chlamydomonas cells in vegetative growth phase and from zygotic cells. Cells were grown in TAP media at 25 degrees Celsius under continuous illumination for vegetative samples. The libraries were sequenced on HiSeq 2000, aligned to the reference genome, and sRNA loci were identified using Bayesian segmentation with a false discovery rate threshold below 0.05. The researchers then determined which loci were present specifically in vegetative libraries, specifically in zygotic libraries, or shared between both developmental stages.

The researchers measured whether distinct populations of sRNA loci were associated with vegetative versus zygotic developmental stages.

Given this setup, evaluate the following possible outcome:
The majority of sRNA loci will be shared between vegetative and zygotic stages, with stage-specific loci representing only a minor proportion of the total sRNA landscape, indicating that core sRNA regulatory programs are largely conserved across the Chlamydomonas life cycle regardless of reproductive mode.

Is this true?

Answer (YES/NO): YES